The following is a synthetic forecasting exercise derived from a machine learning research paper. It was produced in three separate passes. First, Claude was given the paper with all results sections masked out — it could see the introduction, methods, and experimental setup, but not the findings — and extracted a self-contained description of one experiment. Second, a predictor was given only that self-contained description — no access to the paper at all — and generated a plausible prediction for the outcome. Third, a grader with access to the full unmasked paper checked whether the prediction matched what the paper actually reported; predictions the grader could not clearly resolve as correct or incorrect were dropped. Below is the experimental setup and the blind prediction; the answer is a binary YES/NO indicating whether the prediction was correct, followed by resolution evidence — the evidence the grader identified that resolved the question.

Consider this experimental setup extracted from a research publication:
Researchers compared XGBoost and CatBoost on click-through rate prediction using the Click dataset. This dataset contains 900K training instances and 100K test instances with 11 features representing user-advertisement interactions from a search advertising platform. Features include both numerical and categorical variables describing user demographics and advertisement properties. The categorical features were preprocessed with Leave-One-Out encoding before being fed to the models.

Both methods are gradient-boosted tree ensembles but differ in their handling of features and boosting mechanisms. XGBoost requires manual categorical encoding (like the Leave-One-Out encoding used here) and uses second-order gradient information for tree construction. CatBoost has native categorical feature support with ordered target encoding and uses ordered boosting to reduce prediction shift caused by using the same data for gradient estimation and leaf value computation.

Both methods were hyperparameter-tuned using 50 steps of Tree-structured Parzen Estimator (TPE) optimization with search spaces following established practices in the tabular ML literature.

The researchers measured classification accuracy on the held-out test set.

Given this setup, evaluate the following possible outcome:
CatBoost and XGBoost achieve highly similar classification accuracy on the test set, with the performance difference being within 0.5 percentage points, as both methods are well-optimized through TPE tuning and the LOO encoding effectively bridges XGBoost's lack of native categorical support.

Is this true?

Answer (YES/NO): NO